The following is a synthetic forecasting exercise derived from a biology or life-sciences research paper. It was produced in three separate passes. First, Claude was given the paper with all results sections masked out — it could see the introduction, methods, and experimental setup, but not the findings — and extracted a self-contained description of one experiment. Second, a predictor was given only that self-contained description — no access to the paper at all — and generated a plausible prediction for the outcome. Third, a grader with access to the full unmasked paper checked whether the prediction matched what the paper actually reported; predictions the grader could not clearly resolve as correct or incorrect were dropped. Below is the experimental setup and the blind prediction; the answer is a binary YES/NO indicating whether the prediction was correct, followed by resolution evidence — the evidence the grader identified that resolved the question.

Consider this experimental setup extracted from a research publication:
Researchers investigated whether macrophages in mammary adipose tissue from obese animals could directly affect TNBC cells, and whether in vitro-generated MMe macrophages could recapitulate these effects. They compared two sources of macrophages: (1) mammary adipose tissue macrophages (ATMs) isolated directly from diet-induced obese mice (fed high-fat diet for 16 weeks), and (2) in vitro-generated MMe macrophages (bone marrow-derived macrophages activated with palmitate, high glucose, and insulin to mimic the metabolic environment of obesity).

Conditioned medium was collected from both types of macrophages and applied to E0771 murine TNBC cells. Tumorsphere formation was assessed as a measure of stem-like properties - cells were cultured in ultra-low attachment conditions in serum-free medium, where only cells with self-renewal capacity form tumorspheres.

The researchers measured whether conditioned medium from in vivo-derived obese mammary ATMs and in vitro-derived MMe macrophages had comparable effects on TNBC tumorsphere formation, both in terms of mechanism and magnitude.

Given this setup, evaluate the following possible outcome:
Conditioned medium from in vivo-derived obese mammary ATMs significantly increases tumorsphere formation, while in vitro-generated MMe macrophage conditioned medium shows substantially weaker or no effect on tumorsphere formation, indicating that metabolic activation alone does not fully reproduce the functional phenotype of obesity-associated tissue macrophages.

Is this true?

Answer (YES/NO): NO